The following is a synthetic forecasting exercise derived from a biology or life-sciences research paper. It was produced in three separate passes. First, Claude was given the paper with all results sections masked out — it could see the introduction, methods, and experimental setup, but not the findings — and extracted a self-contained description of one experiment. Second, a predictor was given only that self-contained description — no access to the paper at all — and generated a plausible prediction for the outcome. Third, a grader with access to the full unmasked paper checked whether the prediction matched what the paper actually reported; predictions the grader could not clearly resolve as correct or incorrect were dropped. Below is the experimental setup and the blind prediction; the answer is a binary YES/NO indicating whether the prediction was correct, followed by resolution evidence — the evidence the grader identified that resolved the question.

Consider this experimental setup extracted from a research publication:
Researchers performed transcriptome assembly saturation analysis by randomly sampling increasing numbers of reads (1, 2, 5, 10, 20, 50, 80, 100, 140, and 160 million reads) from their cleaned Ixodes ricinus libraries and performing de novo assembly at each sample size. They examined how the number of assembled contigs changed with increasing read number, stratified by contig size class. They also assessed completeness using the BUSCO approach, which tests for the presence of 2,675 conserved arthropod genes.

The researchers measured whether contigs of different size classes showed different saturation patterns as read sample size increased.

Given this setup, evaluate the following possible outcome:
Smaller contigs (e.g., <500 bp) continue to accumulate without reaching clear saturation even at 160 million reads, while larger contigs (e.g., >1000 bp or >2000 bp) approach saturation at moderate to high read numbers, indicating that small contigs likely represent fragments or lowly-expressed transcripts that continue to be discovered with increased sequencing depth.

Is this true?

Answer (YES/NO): NO